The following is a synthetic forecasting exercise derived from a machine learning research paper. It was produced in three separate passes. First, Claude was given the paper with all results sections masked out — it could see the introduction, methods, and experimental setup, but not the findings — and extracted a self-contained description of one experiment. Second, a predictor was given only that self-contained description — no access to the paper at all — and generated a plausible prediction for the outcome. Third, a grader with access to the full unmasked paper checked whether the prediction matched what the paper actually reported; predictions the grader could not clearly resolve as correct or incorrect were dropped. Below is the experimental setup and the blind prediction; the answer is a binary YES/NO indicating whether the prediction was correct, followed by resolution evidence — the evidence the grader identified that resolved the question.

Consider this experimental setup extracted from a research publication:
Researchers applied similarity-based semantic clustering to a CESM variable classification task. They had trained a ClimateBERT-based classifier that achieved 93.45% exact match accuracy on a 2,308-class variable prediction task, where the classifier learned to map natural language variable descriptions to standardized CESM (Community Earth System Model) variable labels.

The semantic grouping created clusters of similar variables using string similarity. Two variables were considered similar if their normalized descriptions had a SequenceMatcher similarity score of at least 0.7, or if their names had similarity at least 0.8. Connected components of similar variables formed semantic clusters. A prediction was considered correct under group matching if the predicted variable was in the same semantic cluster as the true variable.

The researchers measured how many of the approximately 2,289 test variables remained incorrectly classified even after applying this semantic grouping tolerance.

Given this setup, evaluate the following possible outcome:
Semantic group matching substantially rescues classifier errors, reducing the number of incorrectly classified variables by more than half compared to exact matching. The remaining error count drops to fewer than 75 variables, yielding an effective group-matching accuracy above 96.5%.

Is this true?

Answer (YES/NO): YES